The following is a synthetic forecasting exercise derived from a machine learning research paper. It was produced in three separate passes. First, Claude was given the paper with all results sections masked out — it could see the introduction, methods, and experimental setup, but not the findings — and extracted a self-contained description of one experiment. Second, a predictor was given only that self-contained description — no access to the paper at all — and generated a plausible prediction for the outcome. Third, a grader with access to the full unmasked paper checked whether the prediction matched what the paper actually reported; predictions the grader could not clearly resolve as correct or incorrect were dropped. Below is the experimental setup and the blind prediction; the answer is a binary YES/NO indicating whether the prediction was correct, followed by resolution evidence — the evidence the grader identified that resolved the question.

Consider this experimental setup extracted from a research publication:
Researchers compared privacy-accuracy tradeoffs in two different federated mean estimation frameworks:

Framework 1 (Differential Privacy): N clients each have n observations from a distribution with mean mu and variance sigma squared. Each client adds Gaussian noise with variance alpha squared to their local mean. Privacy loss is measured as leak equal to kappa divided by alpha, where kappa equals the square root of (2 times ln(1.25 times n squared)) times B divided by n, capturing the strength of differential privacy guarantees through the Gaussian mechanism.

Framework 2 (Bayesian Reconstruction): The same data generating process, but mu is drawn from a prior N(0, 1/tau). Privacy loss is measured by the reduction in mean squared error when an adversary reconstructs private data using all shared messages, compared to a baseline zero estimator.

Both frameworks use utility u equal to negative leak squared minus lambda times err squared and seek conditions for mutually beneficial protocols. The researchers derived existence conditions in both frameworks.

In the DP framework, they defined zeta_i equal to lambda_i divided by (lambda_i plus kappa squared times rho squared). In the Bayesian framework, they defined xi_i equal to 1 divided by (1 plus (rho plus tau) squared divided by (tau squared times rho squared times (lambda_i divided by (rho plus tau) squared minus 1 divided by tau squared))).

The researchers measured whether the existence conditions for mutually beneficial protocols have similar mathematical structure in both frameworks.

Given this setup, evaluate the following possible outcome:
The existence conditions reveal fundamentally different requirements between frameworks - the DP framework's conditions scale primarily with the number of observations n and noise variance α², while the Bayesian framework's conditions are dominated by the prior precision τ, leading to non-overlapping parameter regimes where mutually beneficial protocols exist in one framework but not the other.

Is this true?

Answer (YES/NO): NO